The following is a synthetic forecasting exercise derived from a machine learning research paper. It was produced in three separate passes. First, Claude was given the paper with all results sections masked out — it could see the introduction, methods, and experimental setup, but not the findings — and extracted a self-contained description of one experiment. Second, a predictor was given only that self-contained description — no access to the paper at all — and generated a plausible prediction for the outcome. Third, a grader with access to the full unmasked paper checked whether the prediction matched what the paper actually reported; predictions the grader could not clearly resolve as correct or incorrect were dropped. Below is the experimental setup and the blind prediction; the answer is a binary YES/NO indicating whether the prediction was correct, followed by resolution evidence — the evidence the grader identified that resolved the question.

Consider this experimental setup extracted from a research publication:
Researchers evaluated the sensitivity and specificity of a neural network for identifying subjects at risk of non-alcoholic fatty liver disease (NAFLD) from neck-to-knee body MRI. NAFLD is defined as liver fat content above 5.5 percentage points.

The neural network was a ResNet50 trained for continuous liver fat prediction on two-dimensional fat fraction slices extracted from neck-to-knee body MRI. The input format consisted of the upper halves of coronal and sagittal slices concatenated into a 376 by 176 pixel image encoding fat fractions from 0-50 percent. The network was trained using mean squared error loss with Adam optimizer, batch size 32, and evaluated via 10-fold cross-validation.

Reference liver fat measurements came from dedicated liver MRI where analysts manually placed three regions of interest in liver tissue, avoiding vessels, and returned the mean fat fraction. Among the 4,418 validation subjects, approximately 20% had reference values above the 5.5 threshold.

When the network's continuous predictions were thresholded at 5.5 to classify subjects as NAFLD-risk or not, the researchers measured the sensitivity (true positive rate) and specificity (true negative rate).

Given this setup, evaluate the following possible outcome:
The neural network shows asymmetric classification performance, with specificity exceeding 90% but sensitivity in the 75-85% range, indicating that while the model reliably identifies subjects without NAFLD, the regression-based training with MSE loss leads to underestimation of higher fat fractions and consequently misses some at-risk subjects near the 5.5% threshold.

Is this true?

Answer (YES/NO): NO